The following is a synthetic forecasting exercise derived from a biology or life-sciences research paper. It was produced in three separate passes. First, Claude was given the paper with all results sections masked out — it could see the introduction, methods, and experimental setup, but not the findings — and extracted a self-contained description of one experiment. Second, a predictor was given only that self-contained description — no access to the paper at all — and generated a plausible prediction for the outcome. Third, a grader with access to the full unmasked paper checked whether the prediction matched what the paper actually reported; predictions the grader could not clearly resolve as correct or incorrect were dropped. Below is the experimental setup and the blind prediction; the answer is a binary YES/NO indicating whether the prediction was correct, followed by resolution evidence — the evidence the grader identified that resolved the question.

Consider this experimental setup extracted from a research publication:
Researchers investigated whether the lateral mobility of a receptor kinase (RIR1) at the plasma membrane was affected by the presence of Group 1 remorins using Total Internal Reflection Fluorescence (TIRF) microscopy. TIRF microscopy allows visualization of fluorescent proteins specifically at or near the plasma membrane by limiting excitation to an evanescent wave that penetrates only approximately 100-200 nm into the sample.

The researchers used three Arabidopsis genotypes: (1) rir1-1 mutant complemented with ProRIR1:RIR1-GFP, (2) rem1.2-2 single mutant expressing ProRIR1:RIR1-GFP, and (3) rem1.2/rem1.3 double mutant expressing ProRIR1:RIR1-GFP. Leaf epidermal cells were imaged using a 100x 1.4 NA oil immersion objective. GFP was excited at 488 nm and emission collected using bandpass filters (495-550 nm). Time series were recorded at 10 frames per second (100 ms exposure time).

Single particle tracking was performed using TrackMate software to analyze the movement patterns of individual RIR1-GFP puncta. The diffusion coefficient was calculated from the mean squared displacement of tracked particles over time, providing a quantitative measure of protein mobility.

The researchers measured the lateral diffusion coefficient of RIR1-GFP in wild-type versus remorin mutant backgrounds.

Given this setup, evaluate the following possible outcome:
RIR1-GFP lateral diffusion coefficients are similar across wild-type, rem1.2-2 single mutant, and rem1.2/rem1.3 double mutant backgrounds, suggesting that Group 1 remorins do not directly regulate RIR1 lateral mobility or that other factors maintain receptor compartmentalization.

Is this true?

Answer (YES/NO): YES